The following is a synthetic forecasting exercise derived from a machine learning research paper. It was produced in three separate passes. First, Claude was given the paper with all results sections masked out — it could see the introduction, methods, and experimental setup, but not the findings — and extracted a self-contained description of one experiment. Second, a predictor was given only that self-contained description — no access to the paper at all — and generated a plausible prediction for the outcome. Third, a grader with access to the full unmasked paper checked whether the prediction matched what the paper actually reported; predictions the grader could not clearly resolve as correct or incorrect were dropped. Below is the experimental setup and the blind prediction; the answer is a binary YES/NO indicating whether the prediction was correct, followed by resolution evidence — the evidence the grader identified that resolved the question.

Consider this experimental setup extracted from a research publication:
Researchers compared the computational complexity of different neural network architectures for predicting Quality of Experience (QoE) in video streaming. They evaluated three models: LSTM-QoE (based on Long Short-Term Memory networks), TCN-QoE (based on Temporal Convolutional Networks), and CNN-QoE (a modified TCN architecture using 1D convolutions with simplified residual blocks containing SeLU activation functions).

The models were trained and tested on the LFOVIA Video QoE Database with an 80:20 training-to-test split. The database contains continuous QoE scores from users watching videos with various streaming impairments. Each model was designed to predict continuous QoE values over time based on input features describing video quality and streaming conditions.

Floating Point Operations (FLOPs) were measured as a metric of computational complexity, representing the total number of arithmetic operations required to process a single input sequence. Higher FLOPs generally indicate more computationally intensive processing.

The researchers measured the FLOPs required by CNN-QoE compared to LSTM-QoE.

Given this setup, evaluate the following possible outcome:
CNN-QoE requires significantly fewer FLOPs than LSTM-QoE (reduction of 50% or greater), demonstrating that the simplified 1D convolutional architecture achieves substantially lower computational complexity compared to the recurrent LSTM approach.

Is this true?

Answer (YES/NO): NO